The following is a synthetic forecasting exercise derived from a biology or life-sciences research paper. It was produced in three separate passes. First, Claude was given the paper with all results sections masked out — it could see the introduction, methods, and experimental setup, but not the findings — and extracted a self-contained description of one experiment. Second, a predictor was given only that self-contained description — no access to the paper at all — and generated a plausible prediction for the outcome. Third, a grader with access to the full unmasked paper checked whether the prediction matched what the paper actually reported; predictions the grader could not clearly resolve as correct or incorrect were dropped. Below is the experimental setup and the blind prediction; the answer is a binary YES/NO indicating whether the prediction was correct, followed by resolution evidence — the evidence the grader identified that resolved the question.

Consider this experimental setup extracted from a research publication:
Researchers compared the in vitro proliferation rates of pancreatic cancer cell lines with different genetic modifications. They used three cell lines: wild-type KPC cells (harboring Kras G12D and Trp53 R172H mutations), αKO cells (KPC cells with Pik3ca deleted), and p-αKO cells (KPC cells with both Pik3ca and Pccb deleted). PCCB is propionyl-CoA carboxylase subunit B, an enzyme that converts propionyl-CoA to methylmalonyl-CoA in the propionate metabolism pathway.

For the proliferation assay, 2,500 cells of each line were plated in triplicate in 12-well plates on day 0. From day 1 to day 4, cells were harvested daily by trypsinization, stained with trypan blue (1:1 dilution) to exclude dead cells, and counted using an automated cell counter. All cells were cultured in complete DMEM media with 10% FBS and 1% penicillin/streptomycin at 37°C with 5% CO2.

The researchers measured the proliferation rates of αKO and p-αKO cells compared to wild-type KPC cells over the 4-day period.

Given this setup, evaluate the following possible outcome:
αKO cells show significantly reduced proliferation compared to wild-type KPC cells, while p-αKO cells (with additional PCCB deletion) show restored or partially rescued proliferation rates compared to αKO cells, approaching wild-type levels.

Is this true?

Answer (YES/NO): NO